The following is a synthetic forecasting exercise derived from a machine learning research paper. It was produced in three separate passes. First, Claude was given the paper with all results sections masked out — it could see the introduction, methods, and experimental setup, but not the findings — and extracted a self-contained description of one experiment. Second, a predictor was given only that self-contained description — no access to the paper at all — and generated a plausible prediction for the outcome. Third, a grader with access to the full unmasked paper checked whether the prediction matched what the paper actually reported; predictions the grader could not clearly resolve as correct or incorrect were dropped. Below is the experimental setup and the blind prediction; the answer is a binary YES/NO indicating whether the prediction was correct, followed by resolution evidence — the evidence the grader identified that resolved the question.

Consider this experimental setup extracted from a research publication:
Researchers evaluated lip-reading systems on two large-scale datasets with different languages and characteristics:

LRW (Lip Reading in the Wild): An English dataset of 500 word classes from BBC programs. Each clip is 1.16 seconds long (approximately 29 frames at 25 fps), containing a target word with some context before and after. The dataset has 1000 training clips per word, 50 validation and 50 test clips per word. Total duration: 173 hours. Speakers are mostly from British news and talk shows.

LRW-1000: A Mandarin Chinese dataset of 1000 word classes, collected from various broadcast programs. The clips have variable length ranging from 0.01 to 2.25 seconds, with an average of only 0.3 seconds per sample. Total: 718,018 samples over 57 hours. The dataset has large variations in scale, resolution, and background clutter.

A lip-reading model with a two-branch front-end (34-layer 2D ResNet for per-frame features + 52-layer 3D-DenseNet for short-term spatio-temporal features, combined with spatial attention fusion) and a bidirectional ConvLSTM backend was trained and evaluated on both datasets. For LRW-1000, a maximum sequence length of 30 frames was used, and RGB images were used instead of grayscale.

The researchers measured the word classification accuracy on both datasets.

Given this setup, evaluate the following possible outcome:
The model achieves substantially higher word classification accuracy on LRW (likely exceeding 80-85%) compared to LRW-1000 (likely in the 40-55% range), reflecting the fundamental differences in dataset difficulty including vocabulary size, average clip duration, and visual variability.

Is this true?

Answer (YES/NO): NO